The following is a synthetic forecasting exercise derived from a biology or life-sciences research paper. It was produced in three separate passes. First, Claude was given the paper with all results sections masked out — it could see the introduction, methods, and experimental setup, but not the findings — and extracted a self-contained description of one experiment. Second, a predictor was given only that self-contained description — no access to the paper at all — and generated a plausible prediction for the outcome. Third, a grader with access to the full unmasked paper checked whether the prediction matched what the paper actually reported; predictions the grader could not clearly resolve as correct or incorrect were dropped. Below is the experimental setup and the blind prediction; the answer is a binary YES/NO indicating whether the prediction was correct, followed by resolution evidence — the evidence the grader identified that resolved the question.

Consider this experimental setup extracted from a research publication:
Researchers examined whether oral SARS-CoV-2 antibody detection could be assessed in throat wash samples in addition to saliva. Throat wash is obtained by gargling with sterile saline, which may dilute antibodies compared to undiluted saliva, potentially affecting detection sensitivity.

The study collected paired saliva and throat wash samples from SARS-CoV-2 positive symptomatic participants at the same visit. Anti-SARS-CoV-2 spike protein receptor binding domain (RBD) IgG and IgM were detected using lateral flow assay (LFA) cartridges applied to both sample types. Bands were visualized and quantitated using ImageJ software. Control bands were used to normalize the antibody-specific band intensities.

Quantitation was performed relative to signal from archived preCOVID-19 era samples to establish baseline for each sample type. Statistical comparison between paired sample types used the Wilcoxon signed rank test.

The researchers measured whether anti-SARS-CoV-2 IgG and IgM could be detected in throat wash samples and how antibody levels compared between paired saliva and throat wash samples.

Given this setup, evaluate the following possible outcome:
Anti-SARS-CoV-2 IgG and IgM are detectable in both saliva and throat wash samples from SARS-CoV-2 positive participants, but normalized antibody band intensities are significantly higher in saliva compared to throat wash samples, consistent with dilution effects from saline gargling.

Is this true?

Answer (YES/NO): NO